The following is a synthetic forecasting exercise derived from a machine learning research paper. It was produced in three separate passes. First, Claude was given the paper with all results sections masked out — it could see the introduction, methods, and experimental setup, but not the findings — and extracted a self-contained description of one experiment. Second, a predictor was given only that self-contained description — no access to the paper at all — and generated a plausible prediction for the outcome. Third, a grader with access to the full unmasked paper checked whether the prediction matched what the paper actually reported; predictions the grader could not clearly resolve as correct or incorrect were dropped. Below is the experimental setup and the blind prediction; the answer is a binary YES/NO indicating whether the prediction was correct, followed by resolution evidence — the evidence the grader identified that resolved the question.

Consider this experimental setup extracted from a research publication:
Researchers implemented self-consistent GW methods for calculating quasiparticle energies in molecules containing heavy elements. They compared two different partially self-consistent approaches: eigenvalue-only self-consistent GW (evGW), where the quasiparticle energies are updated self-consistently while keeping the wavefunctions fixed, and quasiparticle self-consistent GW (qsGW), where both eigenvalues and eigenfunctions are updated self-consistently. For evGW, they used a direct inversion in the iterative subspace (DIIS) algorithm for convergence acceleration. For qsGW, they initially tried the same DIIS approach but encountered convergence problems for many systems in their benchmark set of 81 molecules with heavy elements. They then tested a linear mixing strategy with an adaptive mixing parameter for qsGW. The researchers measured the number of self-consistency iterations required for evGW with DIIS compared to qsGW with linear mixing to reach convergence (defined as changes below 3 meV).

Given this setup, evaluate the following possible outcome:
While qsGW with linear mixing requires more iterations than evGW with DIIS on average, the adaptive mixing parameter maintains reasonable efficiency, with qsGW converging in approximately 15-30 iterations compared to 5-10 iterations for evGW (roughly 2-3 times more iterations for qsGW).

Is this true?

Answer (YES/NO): NO